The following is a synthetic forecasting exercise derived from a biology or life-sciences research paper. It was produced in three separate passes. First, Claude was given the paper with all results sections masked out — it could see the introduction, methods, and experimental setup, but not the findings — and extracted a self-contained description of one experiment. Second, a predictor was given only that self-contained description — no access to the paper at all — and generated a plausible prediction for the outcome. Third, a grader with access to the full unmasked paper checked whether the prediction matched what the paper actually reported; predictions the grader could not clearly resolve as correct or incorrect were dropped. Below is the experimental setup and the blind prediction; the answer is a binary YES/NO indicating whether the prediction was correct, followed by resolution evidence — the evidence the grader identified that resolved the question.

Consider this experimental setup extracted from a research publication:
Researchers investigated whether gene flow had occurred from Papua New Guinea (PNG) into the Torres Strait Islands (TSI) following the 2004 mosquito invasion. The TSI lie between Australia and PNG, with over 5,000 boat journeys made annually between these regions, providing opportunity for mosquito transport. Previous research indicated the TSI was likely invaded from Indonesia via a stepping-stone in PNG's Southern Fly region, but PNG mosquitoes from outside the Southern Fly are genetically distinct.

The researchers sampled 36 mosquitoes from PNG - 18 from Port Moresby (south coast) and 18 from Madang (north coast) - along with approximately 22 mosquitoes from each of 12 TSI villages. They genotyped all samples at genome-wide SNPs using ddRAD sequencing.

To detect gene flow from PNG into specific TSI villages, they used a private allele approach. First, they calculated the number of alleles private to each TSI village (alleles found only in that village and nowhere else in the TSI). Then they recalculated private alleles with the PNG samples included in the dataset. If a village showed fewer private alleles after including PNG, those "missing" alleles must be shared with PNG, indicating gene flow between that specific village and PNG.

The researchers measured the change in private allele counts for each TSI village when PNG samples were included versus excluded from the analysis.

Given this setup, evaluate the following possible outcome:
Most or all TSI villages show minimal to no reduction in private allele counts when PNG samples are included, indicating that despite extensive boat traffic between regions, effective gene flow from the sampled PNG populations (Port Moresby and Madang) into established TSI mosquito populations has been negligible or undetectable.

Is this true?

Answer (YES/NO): NO